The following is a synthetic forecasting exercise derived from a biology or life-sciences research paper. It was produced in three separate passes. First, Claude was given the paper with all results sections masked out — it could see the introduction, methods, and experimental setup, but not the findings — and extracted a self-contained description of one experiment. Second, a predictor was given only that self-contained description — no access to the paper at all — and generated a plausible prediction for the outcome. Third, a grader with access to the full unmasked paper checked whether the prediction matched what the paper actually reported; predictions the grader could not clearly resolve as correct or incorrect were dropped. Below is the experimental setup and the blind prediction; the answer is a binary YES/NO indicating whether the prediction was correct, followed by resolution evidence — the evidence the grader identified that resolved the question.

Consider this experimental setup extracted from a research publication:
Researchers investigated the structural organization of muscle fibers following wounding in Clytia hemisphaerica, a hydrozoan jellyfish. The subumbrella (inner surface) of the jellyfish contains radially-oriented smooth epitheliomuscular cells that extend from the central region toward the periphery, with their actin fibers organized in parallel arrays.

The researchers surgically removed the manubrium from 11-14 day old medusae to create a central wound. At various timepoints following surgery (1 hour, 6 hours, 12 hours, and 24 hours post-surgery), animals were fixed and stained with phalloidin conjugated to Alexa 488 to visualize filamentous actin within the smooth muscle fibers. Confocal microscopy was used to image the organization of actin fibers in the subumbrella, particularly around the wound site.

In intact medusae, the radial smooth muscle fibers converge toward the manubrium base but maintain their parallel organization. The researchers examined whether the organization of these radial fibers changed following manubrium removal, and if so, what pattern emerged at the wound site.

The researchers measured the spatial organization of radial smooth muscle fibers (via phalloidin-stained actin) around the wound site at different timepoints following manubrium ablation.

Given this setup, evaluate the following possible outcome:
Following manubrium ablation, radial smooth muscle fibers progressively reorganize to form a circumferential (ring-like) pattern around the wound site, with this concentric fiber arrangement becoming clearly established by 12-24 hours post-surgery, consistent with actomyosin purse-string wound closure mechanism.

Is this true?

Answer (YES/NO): NO